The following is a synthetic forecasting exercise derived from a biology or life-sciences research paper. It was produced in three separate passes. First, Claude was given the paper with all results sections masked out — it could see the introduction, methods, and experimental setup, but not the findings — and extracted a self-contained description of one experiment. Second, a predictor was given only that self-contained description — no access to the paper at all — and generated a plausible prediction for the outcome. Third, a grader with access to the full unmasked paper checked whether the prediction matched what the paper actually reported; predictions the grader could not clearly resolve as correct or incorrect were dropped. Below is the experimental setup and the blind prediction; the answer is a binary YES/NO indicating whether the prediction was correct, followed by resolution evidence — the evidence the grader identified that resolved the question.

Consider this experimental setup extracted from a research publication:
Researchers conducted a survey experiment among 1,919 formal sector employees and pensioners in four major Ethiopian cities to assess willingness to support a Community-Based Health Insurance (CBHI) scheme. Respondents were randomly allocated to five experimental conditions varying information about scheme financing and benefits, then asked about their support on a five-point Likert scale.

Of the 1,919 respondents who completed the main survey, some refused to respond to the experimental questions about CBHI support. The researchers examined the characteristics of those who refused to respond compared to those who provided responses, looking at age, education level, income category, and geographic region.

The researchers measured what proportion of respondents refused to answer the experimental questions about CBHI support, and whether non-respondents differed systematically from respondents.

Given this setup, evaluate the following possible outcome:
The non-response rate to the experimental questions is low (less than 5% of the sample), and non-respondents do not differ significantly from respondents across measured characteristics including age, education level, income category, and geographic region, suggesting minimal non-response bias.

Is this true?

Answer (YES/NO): NO